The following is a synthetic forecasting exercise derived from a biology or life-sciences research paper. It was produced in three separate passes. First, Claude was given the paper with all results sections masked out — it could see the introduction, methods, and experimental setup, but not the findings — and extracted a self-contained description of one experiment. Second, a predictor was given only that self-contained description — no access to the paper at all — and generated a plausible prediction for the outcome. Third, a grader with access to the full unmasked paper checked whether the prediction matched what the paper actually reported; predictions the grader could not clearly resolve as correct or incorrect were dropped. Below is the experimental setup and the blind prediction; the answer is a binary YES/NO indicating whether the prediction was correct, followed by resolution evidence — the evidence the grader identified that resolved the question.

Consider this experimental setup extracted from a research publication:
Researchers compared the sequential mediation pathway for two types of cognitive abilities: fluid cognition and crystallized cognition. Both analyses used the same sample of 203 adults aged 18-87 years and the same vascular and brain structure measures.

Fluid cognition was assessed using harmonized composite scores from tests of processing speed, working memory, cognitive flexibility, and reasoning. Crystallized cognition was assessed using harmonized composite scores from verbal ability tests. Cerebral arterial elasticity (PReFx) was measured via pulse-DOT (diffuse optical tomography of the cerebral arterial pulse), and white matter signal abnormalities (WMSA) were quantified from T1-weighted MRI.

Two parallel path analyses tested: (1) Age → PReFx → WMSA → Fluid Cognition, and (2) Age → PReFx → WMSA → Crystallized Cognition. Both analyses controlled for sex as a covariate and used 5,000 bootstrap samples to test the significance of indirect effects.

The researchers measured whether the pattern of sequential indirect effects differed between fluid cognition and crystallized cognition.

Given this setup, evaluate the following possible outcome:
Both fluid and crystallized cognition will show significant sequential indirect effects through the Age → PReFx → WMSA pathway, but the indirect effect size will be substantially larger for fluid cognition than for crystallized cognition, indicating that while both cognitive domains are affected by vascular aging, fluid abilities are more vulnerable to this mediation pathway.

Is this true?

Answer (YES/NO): NO